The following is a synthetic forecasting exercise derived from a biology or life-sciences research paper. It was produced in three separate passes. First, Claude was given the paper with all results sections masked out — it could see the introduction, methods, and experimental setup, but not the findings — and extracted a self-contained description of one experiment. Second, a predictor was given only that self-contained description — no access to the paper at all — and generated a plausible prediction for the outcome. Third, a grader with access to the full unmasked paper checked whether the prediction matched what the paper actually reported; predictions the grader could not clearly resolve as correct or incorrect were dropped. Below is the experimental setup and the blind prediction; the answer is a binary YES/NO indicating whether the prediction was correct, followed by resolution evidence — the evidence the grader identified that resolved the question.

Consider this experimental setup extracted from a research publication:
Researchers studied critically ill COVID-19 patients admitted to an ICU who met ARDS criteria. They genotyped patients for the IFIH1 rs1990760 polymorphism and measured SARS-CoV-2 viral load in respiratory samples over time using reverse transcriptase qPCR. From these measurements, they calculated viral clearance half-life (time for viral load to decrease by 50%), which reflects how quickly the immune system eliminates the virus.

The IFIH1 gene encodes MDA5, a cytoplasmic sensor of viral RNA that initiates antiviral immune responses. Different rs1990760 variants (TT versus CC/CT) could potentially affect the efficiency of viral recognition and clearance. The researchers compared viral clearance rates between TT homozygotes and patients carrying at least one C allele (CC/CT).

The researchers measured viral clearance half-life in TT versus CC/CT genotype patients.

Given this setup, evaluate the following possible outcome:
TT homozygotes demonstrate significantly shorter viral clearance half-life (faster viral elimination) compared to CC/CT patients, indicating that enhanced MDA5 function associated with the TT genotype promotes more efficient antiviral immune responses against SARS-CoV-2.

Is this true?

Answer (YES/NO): NO